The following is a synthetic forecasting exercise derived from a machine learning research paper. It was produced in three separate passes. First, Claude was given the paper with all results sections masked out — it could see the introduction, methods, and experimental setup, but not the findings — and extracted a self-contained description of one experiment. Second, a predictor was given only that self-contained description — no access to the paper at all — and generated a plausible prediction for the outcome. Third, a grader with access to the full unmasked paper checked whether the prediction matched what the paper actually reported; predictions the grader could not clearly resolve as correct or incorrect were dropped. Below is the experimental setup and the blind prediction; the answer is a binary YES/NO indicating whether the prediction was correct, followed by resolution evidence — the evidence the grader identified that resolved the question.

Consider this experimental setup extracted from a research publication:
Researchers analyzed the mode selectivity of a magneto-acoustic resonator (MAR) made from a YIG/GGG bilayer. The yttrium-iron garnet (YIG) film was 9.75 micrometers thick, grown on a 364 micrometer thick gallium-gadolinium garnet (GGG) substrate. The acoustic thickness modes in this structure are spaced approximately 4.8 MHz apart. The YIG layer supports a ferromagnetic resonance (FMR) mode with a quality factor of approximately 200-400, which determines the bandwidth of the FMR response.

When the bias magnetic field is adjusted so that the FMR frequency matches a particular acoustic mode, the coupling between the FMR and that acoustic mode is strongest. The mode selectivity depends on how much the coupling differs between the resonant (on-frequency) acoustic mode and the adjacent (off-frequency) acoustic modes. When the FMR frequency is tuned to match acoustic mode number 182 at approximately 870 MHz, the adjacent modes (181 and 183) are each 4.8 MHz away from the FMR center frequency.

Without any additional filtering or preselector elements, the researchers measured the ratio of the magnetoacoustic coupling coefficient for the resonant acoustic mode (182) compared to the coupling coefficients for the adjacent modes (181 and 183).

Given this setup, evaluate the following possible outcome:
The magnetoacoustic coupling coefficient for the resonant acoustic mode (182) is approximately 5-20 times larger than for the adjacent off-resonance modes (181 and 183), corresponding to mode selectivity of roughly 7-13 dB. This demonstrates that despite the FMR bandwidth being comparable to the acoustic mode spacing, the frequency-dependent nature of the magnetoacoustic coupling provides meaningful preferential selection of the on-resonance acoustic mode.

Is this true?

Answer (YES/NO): NO